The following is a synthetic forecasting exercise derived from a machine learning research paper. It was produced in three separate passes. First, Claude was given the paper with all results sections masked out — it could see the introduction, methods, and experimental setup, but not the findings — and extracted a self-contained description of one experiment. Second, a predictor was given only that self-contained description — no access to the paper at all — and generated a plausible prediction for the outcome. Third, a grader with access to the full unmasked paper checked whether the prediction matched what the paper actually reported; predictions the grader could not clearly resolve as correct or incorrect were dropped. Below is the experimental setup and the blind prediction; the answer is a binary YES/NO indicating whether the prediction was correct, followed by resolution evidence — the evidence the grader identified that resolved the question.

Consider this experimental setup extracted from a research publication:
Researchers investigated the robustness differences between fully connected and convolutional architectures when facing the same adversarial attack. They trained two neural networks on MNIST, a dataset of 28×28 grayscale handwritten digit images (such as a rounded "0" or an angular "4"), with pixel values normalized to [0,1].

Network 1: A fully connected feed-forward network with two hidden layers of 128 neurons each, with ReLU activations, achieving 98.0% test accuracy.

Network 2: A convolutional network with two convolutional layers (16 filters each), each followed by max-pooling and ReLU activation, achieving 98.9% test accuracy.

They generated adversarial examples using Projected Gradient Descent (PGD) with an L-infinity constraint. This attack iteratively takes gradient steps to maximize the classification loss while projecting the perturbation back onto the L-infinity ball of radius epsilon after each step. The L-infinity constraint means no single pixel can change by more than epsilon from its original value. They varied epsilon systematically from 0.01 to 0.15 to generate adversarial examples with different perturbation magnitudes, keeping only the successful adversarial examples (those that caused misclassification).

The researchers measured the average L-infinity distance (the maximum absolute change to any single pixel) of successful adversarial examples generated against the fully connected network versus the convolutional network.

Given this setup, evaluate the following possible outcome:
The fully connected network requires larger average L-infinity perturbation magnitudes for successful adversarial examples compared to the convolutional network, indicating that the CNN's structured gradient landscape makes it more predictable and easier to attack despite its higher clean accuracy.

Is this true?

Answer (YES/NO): NO